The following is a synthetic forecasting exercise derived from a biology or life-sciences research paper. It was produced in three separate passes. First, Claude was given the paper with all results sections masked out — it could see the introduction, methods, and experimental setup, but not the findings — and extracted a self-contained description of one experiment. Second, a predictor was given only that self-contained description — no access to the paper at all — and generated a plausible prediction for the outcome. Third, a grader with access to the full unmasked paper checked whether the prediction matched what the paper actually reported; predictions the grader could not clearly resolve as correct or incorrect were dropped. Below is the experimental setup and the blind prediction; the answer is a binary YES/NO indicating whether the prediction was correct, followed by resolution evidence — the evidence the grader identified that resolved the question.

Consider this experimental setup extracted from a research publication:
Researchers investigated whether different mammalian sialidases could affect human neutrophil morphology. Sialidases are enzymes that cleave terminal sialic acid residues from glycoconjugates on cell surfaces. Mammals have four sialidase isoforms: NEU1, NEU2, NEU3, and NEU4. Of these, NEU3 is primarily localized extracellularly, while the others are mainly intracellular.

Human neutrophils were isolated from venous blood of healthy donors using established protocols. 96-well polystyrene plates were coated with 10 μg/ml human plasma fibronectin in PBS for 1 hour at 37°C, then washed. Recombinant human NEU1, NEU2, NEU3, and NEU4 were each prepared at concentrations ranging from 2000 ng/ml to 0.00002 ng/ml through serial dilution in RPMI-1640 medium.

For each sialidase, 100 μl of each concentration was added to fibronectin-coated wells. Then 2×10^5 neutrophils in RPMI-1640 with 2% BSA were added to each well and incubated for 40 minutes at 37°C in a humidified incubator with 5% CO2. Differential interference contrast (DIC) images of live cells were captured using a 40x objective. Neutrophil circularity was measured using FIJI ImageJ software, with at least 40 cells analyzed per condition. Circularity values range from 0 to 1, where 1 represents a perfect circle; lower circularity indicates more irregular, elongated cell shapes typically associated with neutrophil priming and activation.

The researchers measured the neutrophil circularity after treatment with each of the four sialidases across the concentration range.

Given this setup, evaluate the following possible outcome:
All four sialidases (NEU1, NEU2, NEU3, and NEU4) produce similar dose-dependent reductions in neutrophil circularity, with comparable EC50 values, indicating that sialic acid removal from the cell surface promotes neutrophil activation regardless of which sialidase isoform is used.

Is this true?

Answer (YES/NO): NO